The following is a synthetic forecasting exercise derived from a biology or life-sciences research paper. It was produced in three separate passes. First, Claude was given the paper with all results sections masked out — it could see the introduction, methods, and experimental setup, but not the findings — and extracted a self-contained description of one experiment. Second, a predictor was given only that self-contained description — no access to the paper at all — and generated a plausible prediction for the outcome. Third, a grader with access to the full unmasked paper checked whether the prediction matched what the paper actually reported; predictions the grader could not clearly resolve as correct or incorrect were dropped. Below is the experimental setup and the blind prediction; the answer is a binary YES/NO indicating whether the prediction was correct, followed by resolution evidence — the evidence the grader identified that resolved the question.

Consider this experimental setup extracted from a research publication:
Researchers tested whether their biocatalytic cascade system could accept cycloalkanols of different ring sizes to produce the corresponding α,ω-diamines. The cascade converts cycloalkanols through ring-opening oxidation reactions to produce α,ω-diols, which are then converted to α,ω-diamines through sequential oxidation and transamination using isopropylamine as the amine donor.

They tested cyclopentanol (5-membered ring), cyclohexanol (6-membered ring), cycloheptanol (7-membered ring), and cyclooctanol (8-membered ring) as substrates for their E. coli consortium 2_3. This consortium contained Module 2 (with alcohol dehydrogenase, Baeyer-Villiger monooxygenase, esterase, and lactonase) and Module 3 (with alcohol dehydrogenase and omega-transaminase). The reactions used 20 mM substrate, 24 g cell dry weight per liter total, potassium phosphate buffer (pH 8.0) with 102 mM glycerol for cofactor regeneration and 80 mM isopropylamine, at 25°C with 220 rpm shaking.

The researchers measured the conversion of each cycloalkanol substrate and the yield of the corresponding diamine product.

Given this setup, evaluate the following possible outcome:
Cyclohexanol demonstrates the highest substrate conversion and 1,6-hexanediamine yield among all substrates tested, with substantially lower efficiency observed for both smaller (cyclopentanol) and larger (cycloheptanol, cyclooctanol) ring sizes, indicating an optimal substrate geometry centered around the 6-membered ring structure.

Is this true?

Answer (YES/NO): NO